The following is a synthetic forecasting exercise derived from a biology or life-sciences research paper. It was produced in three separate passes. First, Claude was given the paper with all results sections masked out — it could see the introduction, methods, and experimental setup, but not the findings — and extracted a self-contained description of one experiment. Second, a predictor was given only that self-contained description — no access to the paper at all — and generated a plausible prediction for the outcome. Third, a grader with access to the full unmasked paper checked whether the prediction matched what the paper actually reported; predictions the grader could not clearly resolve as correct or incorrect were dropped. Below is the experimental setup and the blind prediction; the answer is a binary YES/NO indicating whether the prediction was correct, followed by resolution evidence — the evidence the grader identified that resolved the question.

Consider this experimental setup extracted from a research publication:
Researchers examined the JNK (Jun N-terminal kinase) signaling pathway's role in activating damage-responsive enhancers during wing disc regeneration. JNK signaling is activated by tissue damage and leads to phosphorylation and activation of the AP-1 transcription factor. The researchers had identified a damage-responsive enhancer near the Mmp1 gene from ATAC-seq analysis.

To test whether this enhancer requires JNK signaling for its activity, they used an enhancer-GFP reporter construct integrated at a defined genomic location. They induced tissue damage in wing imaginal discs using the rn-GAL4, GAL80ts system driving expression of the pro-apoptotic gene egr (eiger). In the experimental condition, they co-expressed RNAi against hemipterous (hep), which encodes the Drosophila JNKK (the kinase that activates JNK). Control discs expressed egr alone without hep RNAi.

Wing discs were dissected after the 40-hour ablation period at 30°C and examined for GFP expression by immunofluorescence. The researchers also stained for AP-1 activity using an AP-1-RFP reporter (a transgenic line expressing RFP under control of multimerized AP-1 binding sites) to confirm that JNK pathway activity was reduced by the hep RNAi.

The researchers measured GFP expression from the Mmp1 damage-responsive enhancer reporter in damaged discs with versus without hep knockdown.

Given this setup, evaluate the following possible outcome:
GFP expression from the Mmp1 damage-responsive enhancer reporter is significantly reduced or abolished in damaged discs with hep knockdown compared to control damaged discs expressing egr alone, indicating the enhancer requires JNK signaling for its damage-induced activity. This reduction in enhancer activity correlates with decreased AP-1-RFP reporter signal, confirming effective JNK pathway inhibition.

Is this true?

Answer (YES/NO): YES